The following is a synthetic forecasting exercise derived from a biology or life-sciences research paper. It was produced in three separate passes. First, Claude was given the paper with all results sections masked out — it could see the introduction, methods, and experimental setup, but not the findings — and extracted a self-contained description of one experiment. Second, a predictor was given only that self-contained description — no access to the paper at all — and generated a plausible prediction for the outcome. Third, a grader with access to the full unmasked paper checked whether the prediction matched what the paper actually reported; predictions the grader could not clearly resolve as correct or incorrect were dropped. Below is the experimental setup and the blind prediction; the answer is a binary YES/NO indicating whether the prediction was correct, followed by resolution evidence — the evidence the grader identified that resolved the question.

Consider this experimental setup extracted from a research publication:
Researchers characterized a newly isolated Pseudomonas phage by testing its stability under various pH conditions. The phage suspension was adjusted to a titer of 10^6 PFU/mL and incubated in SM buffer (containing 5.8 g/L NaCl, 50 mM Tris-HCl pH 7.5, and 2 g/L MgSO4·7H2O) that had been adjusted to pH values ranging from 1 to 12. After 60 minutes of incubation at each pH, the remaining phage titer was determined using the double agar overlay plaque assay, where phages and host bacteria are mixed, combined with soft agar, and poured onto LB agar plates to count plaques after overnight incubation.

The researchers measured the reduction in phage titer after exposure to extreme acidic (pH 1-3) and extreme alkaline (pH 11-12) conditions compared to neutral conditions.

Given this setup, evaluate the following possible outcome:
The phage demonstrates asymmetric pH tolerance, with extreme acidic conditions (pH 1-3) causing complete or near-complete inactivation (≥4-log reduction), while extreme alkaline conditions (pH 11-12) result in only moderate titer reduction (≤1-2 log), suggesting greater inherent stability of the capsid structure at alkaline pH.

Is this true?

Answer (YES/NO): NO